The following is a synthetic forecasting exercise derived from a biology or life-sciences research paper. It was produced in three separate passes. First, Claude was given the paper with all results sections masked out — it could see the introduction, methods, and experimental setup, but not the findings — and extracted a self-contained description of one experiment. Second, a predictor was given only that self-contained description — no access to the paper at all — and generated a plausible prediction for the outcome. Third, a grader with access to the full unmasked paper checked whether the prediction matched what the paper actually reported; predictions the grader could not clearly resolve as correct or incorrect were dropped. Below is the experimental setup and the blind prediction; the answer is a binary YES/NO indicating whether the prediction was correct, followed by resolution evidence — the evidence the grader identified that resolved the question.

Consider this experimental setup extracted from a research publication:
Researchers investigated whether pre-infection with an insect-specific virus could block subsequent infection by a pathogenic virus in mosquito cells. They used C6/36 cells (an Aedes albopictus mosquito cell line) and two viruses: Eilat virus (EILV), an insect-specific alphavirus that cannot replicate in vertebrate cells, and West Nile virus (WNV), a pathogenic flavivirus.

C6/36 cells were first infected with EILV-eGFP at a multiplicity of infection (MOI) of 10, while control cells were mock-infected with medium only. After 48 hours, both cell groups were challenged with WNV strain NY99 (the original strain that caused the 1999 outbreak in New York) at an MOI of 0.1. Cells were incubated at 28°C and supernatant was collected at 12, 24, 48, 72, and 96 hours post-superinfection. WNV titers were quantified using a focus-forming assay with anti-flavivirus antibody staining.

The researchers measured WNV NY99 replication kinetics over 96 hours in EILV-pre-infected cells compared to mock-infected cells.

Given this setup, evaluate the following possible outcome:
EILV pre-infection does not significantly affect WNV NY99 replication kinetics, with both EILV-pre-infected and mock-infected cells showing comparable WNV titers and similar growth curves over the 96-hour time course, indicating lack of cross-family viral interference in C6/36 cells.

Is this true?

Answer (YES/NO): NO